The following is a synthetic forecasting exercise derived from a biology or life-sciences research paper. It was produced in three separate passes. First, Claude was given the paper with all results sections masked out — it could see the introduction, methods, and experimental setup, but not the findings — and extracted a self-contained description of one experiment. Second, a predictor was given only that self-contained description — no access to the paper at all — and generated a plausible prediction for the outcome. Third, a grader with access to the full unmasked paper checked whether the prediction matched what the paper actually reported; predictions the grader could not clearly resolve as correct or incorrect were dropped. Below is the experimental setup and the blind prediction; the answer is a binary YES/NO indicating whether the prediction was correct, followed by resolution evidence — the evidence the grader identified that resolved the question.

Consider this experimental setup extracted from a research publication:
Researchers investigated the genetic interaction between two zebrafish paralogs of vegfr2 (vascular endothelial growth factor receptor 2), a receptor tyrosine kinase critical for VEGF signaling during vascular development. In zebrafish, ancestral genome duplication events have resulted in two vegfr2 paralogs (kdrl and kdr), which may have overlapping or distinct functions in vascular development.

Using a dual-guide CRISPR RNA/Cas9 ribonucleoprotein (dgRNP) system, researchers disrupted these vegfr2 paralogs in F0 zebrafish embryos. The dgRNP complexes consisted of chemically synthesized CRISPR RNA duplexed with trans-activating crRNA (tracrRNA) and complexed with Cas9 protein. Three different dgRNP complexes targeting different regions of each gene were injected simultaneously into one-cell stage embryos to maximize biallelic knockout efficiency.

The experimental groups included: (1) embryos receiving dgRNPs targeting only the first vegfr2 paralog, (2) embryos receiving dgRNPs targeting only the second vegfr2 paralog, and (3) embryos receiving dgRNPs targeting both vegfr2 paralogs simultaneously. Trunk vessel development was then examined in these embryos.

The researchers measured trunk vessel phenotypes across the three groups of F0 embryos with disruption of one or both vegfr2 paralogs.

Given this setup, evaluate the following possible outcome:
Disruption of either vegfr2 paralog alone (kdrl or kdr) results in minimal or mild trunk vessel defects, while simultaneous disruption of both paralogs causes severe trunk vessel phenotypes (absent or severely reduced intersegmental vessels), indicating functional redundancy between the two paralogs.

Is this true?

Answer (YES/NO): YES